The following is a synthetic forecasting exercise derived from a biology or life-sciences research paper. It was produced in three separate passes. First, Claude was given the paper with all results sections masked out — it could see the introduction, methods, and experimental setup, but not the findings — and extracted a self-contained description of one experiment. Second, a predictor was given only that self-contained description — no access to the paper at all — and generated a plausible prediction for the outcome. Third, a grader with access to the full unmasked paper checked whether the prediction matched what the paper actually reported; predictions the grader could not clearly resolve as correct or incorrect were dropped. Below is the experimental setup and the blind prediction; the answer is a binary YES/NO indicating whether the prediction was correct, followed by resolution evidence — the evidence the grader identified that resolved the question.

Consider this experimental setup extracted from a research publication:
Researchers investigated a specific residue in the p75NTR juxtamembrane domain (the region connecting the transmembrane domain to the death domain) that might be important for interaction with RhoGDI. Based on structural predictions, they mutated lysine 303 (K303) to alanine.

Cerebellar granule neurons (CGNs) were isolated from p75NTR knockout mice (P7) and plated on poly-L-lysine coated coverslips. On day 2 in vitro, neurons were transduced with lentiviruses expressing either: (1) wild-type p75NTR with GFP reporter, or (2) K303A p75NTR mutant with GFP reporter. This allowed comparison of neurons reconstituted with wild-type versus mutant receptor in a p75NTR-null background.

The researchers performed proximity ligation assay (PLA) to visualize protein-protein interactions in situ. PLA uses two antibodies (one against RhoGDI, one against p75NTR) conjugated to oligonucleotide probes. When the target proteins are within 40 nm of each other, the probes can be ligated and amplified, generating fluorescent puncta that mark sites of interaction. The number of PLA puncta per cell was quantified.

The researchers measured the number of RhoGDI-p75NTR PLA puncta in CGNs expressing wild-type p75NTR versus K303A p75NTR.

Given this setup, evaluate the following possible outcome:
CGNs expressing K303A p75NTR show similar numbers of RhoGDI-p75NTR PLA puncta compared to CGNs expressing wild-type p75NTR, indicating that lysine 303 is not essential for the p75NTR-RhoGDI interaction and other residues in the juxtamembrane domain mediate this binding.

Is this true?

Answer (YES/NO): NO